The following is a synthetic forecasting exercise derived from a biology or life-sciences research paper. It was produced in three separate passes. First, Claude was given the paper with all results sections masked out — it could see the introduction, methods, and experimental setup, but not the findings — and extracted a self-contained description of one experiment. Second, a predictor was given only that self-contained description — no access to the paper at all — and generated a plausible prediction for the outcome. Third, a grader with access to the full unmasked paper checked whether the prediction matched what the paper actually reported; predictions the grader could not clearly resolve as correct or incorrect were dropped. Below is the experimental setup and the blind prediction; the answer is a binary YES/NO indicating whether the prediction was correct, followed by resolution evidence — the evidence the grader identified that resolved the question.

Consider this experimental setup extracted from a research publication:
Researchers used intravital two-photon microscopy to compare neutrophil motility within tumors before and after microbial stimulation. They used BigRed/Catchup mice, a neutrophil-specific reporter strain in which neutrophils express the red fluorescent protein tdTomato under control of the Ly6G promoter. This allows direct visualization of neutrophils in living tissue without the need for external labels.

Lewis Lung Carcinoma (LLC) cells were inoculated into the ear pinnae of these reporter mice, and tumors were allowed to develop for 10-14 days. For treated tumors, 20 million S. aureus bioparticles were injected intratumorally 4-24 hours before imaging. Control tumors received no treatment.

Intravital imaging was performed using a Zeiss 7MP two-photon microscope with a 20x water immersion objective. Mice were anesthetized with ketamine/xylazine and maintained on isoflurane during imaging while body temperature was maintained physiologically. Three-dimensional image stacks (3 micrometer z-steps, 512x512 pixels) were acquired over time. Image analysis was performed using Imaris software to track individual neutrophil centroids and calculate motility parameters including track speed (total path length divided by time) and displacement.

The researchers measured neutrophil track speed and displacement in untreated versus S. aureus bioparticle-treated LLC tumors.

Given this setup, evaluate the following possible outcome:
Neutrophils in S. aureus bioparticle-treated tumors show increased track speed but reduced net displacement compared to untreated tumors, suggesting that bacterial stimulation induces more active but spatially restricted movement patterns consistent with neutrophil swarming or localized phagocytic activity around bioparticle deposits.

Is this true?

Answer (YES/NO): NO